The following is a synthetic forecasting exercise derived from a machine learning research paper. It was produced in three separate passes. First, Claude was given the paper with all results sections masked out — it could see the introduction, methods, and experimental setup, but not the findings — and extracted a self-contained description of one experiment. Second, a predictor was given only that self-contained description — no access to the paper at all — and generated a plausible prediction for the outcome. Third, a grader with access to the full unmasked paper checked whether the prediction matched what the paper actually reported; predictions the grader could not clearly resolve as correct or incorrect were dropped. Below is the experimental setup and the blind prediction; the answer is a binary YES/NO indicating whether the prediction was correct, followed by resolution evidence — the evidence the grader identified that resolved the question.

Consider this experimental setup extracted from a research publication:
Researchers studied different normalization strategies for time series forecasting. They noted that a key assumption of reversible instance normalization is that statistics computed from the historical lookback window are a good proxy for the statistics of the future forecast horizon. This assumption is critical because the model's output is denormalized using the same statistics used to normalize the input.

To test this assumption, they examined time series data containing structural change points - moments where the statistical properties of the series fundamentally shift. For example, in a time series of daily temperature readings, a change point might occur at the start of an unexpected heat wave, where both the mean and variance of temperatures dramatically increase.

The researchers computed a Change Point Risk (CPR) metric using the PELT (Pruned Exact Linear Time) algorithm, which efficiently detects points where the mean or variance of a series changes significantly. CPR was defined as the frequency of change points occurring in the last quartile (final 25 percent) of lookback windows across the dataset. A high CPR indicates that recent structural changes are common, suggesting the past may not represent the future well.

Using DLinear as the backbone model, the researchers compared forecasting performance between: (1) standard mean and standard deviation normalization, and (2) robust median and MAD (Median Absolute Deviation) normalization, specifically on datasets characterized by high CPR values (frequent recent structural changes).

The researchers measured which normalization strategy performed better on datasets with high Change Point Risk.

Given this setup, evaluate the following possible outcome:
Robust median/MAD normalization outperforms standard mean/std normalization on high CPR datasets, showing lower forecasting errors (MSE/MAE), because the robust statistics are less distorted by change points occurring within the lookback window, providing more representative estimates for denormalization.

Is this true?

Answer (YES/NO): YES